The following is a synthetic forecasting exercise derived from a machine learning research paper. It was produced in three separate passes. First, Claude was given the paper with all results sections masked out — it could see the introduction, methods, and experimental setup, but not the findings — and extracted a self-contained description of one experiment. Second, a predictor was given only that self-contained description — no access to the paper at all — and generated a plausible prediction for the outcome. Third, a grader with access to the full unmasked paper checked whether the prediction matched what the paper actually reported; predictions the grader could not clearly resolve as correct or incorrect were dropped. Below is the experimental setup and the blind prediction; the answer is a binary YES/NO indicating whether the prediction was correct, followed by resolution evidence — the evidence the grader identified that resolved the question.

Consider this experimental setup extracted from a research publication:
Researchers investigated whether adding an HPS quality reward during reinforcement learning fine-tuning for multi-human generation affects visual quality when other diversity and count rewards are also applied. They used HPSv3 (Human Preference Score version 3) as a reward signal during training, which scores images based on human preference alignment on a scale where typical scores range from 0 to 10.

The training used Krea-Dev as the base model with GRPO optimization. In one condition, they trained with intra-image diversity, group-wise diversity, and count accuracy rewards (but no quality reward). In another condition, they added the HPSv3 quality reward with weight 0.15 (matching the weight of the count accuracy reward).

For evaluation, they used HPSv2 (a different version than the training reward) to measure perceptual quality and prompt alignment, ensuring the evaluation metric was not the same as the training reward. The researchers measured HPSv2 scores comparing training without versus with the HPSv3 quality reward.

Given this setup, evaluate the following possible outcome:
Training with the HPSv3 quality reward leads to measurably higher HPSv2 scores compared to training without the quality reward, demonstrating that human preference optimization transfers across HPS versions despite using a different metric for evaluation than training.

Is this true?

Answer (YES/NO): YES